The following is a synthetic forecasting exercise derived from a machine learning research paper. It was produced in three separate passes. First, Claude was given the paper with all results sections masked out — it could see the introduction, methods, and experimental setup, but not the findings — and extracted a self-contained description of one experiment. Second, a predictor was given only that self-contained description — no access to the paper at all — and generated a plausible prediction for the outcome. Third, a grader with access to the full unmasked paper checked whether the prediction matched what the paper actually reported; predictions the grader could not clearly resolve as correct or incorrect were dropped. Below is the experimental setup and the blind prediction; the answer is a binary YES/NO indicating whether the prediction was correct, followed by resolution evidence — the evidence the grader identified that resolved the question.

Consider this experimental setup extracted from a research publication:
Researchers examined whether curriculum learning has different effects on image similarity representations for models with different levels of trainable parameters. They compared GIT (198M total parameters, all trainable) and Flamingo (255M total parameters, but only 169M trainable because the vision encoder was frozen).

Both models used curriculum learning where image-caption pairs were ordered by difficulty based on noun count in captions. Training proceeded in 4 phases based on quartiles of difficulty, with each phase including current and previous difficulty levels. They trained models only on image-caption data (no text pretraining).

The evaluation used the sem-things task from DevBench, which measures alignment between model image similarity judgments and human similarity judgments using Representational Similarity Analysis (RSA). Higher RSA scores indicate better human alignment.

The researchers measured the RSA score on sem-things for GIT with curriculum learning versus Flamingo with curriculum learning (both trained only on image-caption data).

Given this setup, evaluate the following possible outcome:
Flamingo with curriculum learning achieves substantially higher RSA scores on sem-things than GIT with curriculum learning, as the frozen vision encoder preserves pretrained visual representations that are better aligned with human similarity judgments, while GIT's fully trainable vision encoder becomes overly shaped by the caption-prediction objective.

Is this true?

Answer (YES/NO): YES